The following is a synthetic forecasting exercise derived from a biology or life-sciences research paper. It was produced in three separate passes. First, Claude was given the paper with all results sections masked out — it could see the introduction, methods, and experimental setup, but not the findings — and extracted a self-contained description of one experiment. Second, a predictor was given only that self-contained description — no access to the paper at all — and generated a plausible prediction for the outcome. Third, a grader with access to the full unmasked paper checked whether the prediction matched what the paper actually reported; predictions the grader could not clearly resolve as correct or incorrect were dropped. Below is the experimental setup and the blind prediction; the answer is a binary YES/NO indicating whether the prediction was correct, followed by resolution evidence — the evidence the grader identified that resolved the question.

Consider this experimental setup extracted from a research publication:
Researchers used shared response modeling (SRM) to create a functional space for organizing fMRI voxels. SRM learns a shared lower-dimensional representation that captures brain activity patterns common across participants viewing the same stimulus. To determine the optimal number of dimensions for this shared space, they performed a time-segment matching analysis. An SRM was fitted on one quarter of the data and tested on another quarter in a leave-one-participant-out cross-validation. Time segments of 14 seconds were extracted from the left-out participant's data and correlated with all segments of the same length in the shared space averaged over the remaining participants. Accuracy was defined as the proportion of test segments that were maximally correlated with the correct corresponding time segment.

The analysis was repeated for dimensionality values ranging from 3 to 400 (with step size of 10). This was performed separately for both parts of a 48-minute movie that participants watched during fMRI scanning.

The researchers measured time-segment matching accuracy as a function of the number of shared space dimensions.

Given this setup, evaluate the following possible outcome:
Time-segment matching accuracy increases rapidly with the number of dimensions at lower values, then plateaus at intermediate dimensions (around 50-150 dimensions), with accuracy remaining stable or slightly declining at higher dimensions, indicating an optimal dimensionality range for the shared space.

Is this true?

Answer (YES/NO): NO